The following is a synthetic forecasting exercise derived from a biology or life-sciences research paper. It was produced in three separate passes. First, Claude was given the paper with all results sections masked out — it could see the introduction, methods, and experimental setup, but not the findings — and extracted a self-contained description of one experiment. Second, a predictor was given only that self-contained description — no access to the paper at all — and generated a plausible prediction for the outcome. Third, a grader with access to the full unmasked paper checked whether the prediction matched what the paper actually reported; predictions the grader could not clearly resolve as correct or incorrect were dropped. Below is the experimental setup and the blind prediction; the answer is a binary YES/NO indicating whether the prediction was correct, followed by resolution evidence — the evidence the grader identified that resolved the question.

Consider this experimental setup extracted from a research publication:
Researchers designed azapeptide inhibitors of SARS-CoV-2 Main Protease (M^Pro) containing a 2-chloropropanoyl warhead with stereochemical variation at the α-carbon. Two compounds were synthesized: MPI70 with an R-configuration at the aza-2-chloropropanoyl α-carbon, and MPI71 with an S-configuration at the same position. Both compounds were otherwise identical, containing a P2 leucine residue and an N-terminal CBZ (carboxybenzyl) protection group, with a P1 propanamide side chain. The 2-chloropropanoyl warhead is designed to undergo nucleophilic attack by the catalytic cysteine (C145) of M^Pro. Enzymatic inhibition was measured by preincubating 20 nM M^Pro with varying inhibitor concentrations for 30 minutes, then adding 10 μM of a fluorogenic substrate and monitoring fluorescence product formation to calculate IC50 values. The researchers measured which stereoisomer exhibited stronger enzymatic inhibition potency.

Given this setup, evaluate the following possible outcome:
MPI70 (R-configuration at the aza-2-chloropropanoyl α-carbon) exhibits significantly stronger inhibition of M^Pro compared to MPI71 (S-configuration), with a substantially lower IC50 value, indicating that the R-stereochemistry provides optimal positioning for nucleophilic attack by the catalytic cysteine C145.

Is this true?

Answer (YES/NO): NO